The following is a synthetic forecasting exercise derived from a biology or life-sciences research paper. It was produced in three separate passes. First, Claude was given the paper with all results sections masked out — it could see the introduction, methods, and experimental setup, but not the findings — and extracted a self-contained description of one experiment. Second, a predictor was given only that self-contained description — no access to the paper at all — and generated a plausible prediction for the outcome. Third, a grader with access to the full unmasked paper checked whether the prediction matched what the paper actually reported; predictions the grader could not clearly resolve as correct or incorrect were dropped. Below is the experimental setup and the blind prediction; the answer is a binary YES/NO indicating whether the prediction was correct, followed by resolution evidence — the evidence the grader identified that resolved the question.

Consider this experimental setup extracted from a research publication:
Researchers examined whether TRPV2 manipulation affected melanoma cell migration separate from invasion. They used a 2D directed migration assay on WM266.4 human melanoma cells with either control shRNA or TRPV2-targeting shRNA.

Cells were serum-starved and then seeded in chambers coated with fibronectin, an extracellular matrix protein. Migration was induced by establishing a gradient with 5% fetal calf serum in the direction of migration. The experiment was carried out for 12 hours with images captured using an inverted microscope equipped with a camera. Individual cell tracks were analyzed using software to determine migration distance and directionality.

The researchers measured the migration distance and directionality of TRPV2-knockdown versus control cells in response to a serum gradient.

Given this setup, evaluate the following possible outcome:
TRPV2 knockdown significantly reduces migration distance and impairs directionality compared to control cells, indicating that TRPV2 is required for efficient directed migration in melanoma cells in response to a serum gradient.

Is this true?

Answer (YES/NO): YES